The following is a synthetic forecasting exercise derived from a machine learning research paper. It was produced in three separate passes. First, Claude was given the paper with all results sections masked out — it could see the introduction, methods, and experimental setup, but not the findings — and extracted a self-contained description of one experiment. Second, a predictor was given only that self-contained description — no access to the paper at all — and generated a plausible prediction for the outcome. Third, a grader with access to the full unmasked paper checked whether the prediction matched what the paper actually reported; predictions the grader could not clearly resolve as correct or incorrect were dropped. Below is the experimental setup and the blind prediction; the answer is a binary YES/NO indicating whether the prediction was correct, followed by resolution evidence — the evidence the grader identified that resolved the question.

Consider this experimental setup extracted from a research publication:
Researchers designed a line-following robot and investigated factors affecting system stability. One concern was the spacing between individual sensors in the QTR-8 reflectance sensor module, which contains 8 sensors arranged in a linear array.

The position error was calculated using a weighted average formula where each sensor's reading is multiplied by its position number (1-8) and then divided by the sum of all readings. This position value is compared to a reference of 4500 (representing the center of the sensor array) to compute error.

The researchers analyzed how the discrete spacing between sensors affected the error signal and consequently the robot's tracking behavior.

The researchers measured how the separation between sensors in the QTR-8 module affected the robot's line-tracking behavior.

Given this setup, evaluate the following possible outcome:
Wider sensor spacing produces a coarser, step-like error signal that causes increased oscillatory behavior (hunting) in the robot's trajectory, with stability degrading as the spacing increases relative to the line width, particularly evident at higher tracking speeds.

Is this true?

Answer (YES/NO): NO